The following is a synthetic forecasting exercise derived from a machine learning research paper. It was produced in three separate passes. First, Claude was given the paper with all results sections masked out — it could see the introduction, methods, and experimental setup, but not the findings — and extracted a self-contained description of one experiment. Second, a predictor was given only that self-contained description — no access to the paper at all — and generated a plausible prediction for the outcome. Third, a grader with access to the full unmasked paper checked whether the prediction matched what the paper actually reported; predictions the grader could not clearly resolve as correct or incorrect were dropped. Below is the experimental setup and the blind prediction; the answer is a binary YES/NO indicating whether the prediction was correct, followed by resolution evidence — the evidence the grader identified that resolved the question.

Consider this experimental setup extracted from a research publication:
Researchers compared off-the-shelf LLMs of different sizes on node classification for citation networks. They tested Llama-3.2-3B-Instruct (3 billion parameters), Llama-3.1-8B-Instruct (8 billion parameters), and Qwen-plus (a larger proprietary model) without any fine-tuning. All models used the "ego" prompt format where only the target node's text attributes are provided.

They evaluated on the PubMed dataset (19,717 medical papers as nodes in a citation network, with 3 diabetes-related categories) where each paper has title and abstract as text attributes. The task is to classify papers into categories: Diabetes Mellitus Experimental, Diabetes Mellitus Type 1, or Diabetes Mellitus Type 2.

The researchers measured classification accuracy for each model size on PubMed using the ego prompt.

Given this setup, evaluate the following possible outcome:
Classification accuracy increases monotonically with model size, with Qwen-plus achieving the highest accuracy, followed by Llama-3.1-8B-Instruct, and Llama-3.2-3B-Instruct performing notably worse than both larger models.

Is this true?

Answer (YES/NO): YES